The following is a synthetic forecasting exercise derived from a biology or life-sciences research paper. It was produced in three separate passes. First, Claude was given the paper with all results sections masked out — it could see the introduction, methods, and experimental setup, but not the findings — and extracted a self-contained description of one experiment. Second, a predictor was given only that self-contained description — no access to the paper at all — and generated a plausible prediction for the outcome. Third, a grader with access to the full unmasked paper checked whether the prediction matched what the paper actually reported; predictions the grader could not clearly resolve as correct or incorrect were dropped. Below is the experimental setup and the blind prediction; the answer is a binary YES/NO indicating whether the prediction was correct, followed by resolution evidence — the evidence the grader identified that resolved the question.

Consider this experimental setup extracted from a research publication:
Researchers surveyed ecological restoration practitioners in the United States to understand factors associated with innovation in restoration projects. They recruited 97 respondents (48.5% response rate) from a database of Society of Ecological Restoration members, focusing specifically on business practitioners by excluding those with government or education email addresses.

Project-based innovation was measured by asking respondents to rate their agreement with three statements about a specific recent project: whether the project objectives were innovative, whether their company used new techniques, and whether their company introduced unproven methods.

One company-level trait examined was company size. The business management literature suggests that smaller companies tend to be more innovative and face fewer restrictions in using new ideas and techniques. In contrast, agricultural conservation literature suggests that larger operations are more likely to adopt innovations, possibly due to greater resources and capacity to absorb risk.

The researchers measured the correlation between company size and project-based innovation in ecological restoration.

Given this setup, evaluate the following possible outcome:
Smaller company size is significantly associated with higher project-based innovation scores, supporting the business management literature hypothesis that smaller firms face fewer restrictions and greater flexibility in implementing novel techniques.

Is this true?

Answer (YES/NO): NO